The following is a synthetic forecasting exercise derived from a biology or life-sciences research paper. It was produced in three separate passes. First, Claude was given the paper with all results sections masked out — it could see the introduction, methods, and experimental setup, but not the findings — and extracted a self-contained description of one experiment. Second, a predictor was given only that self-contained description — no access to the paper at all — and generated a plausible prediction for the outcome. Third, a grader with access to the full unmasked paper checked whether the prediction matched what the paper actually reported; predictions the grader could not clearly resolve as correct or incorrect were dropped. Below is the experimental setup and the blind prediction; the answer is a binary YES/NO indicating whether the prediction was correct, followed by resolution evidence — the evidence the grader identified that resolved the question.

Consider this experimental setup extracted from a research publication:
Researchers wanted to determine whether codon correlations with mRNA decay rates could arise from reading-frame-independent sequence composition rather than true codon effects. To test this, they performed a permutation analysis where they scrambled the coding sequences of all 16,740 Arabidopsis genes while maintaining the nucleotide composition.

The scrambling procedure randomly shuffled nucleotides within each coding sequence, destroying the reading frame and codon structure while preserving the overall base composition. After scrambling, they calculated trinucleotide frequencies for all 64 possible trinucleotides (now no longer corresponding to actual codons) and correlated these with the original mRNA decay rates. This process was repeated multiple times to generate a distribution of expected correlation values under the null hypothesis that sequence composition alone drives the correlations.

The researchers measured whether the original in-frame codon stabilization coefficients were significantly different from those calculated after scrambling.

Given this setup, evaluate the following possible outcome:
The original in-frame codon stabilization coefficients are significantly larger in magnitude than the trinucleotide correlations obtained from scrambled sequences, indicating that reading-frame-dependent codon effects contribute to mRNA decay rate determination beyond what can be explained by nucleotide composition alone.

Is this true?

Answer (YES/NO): YES